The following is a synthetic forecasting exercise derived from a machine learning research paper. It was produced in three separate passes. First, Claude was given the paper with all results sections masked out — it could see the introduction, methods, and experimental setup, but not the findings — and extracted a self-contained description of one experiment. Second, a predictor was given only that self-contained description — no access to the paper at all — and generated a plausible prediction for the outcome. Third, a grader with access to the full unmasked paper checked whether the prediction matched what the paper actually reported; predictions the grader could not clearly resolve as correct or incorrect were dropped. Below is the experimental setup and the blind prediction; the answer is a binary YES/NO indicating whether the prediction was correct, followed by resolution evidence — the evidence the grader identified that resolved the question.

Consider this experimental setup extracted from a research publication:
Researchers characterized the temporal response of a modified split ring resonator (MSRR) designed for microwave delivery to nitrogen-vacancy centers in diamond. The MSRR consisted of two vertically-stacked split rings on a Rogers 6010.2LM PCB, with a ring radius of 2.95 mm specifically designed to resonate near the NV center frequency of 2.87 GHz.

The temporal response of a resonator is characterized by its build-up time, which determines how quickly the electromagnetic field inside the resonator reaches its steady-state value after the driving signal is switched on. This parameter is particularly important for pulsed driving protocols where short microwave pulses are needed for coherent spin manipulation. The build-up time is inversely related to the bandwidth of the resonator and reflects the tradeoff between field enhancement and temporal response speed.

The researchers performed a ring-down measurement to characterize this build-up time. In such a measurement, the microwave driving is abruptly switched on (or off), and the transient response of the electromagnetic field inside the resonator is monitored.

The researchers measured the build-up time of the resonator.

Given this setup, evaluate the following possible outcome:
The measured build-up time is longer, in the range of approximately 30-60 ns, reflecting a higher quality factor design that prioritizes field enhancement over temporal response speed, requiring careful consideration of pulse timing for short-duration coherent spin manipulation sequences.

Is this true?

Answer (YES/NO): NO